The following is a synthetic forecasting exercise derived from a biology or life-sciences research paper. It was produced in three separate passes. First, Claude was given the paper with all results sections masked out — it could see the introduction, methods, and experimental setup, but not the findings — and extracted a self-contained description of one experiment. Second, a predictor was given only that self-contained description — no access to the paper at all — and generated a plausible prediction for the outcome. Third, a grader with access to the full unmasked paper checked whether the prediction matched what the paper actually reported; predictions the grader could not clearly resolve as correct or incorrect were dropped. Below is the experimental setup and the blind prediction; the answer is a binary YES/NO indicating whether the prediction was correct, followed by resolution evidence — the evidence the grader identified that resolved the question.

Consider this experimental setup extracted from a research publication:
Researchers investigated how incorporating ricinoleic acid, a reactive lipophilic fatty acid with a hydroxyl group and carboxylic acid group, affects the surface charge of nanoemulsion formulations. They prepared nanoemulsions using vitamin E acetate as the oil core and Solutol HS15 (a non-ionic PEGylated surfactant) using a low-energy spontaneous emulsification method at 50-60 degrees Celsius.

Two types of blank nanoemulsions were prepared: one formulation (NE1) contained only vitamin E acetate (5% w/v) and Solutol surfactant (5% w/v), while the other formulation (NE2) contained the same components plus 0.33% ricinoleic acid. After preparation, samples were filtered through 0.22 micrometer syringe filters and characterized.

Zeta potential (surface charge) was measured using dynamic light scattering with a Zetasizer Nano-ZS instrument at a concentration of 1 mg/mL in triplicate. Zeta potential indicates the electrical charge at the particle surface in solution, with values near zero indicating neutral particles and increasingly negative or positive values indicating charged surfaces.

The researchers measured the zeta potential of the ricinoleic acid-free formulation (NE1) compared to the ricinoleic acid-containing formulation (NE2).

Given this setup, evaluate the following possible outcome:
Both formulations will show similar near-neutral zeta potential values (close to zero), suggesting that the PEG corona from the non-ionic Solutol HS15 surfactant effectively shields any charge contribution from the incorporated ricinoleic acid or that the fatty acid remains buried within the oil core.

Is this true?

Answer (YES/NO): NO